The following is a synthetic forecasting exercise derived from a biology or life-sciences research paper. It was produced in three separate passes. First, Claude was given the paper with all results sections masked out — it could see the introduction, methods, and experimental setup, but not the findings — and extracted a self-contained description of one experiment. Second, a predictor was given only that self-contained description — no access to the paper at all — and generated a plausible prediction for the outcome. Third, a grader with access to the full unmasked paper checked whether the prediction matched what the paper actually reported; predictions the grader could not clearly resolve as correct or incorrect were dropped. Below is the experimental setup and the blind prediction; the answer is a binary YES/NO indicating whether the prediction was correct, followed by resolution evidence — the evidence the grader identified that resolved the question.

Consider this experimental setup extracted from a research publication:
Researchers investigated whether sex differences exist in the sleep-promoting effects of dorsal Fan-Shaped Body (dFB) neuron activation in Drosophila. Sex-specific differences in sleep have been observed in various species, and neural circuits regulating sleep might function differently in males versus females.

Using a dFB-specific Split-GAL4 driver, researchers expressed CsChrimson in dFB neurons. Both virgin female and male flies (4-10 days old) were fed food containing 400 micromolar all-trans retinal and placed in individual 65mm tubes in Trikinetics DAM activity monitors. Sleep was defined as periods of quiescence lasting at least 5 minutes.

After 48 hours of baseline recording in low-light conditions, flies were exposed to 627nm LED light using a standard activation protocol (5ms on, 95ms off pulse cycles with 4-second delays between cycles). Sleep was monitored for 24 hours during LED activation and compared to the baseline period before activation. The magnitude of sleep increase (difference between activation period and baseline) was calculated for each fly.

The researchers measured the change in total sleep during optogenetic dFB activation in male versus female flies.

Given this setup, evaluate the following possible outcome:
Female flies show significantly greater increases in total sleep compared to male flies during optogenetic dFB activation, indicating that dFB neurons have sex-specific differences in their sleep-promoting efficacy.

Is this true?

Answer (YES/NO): NO